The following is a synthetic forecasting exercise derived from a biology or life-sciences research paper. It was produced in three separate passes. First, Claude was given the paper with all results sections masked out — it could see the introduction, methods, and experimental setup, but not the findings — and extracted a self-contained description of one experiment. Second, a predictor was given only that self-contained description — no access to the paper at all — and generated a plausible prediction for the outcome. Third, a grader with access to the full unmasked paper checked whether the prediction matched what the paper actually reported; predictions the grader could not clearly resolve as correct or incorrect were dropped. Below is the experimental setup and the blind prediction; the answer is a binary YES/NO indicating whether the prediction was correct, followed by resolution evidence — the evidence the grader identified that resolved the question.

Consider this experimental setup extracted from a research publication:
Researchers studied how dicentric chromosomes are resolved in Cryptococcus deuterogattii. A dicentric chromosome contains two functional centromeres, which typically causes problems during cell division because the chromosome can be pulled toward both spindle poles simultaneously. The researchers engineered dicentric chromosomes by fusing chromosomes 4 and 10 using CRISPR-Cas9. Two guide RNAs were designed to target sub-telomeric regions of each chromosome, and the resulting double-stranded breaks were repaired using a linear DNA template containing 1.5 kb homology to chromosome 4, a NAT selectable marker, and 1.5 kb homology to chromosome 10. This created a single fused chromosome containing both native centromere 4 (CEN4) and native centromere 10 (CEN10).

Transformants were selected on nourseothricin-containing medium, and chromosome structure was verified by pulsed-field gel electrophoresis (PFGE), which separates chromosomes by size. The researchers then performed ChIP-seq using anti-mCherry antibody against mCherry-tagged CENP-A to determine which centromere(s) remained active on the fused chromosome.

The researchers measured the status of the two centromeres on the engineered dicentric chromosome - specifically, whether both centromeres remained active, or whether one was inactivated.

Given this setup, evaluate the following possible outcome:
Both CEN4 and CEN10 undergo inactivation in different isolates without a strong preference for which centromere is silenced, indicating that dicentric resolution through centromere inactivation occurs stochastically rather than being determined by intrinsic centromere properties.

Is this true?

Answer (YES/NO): NO